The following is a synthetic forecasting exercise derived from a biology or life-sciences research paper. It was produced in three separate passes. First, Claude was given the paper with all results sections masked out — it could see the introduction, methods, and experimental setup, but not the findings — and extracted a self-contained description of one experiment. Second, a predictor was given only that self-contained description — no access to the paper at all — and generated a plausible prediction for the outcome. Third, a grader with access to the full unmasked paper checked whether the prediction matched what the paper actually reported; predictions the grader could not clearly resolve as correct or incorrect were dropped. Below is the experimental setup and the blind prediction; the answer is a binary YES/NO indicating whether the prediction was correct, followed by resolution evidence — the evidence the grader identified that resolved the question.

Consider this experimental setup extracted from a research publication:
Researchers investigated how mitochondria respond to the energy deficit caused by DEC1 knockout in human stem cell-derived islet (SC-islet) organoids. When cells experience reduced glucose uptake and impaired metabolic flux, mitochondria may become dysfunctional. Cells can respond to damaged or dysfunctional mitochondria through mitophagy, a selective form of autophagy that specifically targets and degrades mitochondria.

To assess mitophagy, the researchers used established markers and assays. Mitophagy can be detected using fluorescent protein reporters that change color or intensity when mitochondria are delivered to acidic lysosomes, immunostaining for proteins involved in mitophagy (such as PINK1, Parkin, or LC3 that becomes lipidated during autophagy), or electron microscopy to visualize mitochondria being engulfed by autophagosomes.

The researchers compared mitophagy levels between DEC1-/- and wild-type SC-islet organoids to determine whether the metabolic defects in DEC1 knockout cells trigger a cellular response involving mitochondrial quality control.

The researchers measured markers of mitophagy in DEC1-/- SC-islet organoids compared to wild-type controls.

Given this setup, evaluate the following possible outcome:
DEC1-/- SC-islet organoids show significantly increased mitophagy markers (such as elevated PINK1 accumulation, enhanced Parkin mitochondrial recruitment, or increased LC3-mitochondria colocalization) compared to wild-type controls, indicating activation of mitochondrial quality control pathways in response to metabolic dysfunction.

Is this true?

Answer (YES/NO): YES